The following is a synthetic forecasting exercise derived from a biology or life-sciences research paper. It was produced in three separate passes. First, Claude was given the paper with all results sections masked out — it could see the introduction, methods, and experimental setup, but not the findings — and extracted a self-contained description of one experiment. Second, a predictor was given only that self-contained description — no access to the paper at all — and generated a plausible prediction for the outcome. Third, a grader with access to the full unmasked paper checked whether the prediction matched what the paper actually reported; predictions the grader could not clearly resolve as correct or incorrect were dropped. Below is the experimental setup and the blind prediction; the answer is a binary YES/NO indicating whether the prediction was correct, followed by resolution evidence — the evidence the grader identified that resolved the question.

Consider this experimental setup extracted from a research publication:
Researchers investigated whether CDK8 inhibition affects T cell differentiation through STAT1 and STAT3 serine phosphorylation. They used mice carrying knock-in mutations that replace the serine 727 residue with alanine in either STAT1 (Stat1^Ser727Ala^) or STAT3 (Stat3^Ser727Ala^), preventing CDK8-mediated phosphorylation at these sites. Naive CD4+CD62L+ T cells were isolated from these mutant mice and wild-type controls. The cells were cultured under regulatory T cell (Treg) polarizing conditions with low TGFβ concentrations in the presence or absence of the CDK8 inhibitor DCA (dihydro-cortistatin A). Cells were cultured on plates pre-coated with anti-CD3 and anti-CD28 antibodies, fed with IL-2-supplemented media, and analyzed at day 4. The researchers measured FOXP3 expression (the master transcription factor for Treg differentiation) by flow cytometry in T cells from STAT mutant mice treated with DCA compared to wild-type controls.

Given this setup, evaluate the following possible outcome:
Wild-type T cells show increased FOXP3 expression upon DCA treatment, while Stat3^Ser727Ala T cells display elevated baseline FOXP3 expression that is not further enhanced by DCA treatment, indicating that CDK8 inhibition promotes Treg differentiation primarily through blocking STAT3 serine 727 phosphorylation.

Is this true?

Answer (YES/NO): NO